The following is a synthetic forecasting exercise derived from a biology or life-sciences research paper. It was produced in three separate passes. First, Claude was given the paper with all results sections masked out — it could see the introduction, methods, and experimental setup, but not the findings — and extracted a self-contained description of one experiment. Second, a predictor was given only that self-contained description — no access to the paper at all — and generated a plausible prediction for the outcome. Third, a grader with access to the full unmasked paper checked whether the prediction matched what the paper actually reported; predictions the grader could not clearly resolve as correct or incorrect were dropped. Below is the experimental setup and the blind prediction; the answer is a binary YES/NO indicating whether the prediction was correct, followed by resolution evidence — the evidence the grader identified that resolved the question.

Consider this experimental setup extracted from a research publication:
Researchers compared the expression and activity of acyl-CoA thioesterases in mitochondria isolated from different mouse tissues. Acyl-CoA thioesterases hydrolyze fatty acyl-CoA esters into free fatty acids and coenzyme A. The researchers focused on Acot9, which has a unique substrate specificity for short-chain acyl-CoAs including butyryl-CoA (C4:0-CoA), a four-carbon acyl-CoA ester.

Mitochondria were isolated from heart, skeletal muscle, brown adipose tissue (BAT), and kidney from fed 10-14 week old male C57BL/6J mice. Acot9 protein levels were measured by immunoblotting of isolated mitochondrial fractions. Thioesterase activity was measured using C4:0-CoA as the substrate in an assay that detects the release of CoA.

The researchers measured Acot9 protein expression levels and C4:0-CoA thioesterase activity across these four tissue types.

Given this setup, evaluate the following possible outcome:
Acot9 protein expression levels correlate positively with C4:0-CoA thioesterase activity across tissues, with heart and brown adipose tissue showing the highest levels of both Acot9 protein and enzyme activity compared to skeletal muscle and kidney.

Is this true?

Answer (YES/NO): NO